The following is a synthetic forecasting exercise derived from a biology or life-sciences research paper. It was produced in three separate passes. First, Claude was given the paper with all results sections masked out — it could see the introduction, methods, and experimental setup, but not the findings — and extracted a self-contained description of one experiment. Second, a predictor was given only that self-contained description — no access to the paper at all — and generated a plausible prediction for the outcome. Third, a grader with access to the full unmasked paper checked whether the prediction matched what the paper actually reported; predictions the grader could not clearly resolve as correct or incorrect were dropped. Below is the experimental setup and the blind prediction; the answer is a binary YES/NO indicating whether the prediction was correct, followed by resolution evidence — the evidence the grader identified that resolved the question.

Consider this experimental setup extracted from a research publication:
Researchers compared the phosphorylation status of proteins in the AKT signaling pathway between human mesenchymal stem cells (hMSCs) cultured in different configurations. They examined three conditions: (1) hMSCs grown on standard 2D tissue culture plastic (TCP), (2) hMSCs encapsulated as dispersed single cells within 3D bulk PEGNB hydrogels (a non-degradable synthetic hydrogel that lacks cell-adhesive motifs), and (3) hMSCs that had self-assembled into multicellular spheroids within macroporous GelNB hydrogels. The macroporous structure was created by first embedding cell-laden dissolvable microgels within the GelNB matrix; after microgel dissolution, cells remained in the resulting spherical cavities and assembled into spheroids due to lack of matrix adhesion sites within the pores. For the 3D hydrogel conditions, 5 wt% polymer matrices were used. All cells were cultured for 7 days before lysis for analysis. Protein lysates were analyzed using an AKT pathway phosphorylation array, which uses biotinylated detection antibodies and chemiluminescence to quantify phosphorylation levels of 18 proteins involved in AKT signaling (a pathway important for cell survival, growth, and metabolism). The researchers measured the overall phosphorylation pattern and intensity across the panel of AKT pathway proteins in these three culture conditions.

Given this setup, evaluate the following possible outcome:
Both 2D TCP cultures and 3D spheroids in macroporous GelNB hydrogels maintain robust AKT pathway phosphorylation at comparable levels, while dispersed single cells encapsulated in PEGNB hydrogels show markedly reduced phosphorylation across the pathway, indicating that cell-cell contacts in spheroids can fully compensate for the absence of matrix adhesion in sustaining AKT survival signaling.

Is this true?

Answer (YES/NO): NO